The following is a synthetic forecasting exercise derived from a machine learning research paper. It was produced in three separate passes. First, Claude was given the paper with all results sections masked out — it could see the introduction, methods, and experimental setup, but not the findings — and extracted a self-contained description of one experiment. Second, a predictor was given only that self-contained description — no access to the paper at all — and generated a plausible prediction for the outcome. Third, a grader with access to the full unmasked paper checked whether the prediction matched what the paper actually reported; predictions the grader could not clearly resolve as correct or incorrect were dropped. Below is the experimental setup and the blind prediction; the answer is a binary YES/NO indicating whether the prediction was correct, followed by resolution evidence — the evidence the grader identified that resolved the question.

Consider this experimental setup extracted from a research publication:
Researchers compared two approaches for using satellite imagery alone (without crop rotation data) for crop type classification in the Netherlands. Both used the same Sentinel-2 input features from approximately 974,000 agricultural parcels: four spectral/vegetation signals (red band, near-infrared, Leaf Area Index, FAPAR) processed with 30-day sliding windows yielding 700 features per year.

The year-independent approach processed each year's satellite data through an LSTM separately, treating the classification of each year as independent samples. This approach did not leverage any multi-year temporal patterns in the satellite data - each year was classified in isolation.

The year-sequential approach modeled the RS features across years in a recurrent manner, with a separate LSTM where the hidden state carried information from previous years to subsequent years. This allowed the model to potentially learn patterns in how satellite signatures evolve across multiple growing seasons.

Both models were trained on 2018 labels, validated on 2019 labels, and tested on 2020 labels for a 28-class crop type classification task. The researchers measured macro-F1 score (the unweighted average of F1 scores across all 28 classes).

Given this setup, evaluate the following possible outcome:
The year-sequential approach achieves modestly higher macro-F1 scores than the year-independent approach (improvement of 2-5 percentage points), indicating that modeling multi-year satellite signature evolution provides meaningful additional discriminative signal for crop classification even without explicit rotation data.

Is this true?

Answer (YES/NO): NO